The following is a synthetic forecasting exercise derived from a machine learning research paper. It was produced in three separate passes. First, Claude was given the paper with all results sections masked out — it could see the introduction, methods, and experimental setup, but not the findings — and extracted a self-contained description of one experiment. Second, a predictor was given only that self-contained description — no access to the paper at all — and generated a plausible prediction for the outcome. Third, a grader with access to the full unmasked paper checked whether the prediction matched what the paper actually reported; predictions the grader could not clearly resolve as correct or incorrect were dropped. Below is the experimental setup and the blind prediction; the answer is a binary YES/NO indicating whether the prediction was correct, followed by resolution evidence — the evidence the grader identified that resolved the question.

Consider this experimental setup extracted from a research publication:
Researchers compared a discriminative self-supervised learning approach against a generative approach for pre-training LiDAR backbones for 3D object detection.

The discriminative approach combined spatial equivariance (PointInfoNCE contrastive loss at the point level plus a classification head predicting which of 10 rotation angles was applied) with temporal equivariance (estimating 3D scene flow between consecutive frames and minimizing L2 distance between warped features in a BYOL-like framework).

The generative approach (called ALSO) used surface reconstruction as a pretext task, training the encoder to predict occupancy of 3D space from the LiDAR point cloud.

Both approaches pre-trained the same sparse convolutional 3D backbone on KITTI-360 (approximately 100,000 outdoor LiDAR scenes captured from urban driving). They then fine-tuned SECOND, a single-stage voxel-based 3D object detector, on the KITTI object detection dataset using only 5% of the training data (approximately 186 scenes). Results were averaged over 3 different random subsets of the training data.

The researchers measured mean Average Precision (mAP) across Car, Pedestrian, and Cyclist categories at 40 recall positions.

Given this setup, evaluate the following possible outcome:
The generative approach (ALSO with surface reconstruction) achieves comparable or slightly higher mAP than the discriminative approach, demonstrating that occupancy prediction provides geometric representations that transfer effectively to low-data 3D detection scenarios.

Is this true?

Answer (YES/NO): YES